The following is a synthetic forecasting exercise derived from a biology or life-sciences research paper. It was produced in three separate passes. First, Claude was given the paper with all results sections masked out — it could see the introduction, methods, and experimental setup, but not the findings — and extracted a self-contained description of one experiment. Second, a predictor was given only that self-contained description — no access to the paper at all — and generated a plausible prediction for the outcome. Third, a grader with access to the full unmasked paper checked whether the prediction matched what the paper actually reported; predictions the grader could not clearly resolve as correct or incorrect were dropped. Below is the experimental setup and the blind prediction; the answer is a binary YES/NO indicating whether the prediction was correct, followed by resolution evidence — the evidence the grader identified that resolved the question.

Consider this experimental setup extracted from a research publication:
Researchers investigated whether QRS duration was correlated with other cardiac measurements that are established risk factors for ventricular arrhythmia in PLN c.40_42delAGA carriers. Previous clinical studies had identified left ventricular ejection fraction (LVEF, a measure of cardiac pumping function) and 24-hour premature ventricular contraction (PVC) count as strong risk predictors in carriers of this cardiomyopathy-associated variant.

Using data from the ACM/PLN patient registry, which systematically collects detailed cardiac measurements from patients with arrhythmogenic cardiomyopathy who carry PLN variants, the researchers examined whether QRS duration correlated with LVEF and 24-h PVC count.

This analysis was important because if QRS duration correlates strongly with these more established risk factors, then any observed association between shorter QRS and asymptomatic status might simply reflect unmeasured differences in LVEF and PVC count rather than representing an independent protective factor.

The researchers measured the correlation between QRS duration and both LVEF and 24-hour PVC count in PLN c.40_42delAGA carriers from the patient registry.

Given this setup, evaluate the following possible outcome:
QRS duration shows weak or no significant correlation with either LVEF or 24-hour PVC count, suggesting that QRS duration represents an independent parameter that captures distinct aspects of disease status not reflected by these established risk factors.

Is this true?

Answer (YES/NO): NO